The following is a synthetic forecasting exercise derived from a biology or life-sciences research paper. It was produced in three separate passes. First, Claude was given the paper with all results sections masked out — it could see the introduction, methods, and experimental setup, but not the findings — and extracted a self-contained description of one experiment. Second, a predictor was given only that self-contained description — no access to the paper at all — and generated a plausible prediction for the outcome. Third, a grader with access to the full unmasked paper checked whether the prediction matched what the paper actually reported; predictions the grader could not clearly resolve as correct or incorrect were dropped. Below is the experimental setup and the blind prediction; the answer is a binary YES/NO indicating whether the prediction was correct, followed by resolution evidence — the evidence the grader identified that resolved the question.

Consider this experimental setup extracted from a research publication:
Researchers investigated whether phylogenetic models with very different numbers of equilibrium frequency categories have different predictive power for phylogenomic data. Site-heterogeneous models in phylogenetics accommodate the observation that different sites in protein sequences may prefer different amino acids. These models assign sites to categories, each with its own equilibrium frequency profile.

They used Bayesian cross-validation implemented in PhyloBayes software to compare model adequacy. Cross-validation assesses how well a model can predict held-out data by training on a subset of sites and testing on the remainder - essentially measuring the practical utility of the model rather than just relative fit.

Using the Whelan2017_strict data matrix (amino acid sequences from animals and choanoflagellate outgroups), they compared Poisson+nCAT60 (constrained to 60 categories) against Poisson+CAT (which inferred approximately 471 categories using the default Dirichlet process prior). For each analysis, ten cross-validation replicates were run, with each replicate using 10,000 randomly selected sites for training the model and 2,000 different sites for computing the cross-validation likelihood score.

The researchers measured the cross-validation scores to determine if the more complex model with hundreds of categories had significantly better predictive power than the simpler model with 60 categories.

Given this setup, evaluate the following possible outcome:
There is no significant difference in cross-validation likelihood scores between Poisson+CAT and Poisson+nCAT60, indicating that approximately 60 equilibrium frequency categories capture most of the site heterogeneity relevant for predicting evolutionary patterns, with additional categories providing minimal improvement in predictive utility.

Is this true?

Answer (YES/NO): YES